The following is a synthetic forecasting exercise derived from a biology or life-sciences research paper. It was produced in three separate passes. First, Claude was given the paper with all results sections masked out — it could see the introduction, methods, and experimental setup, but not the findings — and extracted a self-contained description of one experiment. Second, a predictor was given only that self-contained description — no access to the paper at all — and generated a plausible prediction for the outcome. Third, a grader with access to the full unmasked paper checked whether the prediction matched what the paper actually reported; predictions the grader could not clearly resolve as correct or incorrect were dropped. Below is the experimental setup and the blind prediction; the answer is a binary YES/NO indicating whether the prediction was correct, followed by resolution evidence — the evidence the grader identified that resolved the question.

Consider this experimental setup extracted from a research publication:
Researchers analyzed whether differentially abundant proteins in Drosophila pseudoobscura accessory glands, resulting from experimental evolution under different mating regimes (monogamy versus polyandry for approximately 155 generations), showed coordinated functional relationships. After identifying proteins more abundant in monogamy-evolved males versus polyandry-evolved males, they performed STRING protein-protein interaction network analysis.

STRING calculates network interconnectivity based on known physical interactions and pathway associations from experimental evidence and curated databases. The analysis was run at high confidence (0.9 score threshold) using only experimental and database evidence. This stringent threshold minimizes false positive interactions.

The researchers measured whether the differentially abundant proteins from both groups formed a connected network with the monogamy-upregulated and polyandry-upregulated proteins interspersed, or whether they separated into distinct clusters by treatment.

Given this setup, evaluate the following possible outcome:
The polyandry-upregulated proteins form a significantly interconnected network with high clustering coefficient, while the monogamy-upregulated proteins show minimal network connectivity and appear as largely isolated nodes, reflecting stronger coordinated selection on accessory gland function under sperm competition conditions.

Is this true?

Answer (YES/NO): NO